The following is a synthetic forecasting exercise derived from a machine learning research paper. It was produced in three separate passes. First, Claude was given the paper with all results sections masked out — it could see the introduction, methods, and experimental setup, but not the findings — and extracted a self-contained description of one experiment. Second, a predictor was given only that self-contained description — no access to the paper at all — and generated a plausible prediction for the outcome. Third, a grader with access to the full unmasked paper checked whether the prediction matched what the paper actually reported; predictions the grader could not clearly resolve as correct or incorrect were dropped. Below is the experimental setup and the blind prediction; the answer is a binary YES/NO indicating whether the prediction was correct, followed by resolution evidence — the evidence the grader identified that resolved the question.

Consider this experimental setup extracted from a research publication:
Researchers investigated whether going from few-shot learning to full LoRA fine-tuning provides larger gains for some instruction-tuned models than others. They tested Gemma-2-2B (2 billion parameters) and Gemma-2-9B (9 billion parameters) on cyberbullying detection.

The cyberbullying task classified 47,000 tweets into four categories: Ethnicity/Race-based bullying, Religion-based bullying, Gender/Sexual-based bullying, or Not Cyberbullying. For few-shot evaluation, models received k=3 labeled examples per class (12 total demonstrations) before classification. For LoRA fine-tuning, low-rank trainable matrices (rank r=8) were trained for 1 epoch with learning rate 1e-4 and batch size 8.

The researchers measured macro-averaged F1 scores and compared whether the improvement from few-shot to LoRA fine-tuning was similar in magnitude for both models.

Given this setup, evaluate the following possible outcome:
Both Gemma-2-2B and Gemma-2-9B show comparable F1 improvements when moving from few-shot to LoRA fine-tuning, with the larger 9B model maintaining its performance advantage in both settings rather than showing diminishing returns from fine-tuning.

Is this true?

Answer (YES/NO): NO